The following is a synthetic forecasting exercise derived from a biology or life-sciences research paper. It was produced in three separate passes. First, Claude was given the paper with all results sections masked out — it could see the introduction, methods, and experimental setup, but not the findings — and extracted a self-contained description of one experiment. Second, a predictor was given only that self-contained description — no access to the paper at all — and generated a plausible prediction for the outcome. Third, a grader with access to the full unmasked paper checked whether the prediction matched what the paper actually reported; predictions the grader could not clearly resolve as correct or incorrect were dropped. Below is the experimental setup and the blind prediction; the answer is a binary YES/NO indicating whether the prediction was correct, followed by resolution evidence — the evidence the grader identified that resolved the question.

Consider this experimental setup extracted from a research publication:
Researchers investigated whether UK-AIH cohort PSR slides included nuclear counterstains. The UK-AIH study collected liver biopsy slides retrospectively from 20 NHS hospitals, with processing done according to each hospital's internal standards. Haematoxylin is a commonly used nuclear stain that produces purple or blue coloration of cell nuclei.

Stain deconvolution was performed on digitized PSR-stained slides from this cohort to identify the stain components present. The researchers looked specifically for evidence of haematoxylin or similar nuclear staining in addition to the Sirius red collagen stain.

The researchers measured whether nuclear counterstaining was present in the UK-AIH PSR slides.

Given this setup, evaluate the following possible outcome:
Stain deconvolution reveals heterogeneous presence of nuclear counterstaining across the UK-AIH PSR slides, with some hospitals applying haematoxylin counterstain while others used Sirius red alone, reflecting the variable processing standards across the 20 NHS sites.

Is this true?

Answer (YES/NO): YES